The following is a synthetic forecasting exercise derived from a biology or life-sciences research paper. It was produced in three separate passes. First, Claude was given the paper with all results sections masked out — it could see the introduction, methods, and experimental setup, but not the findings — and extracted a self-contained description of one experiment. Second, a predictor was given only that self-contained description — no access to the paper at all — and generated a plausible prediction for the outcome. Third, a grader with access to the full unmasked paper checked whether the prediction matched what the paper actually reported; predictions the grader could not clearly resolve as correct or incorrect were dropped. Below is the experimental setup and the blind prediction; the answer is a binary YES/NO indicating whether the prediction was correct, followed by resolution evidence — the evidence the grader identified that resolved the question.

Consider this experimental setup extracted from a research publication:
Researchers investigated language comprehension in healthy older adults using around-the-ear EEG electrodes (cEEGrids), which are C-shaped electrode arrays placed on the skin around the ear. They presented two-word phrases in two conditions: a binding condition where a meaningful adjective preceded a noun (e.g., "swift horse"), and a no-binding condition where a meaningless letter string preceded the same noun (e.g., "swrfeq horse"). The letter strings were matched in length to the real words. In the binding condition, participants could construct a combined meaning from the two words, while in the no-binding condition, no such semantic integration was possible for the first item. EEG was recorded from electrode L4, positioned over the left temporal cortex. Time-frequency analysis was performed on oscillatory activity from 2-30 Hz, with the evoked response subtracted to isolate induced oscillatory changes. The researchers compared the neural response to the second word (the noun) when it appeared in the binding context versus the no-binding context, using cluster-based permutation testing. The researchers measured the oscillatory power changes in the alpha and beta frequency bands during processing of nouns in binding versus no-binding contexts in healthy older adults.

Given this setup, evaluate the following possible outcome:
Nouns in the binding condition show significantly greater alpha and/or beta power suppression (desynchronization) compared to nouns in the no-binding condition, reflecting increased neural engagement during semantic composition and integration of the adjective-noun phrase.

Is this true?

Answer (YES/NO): NO